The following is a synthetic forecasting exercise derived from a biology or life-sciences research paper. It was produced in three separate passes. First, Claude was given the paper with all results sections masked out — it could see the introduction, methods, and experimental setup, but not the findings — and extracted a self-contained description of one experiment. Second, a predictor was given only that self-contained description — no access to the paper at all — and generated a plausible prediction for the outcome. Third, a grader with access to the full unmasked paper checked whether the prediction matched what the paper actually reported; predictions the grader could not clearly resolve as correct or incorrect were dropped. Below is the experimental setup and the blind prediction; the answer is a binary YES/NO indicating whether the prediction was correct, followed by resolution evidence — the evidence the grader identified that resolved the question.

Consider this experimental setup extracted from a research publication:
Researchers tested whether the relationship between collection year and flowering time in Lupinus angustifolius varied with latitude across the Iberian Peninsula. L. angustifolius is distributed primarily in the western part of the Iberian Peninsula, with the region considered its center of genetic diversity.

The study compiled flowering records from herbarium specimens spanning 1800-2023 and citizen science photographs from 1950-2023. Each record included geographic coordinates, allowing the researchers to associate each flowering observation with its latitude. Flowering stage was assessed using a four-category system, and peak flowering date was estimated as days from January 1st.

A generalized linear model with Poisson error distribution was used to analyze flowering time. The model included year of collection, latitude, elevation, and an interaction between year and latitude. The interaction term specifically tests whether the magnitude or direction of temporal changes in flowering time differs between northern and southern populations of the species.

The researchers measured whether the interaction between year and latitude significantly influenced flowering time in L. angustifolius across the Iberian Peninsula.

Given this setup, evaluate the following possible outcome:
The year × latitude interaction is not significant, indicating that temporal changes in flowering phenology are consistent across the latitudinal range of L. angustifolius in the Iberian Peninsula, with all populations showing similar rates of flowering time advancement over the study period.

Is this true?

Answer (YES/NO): YES